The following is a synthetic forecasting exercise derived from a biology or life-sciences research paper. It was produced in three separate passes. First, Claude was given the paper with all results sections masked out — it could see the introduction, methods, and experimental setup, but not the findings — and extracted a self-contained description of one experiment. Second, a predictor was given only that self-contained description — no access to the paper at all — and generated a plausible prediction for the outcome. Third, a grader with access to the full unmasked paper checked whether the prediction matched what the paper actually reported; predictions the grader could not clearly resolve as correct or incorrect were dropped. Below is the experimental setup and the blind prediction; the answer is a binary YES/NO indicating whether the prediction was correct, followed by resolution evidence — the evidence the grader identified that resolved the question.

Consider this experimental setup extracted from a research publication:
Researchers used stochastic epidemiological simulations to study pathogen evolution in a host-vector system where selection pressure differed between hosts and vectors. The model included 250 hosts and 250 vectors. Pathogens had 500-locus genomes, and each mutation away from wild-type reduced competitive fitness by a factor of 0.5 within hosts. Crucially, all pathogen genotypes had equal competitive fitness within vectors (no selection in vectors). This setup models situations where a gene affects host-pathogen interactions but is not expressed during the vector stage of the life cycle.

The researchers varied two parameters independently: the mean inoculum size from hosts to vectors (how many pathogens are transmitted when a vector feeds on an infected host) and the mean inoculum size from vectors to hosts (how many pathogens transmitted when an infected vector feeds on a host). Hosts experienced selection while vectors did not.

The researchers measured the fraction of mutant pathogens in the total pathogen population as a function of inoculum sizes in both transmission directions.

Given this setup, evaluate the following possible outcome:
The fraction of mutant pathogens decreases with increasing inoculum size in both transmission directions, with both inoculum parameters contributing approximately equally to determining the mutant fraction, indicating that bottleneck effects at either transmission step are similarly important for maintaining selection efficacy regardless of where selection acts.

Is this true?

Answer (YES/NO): NO